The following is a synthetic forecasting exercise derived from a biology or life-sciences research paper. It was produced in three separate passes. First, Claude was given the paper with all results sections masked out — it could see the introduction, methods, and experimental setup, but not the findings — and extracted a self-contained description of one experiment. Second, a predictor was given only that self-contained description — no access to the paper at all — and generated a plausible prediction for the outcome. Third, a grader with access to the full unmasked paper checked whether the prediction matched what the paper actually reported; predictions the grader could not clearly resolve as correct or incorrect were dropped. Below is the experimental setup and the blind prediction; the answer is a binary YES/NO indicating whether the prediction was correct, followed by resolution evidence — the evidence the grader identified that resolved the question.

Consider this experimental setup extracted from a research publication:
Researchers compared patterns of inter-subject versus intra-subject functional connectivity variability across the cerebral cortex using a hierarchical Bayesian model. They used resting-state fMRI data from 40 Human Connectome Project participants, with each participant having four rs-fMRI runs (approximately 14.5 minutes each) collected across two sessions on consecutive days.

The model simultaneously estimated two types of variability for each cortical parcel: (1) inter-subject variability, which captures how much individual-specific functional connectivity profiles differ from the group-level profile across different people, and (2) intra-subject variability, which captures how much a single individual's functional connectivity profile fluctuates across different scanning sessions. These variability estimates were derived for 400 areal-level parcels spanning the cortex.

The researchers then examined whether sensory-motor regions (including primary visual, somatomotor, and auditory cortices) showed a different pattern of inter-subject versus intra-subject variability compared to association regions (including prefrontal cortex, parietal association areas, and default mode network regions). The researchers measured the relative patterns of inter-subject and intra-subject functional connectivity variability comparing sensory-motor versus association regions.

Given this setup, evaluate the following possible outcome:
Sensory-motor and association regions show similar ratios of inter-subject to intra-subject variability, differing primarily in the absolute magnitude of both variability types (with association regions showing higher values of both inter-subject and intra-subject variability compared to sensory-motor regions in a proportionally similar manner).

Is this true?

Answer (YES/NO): NO